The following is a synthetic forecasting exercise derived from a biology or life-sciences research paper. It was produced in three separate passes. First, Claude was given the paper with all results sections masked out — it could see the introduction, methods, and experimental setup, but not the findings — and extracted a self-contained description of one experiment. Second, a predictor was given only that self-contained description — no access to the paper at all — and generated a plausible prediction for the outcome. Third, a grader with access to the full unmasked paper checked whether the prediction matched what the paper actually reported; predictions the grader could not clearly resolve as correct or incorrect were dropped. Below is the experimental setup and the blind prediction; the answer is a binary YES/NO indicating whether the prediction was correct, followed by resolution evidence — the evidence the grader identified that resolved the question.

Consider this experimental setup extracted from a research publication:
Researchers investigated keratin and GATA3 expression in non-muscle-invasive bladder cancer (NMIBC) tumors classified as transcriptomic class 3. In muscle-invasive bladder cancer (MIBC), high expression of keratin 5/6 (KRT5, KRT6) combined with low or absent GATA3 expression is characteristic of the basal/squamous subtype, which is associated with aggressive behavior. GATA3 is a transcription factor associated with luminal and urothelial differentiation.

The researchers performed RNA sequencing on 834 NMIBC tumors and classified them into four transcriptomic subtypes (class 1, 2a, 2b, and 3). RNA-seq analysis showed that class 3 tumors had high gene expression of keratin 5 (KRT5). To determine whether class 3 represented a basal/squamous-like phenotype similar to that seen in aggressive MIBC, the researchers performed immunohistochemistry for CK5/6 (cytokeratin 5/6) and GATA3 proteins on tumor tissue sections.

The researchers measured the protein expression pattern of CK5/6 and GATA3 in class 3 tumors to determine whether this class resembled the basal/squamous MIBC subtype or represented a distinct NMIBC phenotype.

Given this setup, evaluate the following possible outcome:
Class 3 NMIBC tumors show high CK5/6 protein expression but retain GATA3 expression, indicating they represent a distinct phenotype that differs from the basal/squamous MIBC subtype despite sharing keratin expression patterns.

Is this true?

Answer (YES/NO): YES